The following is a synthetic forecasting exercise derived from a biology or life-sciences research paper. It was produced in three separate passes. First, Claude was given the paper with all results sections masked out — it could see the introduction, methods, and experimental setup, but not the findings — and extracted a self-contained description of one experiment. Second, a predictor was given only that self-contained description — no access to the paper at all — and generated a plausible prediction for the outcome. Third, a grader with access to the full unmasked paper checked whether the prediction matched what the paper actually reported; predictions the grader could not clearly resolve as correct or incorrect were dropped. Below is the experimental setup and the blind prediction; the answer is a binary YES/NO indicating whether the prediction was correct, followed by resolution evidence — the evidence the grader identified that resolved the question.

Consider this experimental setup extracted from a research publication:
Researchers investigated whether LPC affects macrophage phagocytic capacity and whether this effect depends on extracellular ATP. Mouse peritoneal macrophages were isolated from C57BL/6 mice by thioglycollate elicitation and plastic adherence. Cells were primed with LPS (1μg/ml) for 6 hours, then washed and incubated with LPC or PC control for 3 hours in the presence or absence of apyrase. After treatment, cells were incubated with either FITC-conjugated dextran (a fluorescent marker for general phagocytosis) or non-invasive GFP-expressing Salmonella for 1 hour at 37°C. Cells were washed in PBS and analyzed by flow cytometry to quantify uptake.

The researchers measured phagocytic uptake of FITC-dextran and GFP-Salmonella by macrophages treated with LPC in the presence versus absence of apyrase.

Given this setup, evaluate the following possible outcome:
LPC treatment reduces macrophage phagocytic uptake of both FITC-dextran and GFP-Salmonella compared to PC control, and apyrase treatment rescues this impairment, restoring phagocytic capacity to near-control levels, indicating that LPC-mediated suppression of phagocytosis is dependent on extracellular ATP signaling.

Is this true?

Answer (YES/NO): YES